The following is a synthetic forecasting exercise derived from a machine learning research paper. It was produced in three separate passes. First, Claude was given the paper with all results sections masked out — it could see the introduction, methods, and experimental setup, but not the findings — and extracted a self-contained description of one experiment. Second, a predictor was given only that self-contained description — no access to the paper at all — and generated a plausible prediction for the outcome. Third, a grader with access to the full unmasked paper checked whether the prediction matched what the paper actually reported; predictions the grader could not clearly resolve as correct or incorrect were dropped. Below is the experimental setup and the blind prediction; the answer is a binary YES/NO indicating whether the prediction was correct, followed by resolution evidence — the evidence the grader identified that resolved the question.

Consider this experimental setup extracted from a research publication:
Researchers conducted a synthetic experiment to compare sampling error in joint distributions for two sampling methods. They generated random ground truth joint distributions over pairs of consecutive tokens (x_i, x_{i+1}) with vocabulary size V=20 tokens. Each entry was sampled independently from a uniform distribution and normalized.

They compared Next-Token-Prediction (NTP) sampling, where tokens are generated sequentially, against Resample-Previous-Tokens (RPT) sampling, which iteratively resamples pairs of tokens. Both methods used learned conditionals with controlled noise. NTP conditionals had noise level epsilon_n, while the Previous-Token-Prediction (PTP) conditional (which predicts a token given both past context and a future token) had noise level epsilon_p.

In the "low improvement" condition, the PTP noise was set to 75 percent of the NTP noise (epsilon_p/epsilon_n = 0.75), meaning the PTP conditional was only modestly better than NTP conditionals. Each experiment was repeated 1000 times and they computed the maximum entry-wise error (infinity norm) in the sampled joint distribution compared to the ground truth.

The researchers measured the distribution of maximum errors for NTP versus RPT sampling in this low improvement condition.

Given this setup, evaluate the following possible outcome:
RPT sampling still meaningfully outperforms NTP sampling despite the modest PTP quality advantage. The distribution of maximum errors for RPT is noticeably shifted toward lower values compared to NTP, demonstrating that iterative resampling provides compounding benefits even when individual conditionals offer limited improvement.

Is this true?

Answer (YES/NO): YES